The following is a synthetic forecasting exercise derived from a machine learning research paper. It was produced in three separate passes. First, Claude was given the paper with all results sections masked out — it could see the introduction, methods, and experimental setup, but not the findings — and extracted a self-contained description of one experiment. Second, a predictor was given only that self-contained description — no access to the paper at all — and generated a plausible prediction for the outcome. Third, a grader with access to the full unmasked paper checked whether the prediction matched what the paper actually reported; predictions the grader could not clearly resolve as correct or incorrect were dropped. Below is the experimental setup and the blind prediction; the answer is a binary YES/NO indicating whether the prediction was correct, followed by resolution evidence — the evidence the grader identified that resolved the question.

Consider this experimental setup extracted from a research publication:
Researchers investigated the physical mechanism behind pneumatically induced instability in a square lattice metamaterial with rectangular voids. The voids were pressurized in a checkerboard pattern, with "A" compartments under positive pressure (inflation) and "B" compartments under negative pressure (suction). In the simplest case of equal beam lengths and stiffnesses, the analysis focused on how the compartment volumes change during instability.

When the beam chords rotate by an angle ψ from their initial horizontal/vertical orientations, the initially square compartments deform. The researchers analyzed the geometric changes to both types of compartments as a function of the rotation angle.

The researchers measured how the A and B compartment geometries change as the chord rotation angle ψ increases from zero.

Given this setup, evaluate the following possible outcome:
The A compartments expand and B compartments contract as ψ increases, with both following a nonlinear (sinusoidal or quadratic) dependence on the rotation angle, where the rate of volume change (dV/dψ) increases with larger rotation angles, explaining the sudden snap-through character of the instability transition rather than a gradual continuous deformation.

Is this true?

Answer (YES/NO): NO